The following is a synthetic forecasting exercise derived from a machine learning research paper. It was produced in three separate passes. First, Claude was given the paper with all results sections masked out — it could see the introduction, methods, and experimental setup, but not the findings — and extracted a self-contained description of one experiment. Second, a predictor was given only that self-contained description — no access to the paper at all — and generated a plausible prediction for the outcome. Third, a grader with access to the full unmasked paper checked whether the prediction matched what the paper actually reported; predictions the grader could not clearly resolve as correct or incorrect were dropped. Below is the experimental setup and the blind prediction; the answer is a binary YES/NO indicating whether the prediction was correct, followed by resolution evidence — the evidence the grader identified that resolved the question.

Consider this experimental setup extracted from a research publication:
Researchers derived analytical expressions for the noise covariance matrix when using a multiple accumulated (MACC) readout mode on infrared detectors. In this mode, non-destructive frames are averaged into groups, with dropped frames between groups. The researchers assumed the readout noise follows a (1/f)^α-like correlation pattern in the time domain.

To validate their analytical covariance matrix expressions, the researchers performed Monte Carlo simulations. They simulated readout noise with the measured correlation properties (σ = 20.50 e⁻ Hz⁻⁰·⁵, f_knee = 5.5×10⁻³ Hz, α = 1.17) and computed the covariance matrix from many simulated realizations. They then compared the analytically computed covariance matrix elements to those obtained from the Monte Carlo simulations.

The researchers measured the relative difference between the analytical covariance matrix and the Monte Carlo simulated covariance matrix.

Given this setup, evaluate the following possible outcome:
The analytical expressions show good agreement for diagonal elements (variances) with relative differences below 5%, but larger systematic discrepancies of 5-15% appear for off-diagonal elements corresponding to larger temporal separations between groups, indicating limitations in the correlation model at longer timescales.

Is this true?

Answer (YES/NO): NO